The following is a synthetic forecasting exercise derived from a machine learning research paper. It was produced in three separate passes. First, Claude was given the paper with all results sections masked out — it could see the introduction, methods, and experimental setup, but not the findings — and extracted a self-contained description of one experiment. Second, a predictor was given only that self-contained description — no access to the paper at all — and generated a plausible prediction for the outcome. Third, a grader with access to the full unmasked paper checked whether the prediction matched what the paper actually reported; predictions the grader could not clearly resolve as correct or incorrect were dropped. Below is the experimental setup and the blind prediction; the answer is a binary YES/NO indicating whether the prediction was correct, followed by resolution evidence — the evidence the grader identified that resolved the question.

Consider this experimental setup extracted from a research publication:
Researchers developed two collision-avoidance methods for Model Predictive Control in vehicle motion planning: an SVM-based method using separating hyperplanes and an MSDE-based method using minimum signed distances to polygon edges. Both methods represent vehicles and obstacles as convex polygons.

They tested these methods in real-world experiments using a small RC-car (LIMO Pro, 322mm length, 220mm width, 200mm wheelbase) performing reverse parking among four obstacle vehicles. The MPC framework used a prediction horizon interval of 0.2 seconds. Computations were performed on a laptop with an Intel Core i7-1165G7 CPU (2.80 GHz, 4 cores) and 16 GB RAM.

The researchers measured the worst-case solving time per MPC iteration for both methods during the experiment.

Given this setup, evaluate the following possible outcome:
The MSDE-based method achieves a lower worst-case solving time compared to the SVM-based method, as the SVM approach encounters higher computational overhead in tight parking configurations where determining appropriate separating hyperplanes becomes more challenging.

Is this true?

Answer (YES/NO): YES